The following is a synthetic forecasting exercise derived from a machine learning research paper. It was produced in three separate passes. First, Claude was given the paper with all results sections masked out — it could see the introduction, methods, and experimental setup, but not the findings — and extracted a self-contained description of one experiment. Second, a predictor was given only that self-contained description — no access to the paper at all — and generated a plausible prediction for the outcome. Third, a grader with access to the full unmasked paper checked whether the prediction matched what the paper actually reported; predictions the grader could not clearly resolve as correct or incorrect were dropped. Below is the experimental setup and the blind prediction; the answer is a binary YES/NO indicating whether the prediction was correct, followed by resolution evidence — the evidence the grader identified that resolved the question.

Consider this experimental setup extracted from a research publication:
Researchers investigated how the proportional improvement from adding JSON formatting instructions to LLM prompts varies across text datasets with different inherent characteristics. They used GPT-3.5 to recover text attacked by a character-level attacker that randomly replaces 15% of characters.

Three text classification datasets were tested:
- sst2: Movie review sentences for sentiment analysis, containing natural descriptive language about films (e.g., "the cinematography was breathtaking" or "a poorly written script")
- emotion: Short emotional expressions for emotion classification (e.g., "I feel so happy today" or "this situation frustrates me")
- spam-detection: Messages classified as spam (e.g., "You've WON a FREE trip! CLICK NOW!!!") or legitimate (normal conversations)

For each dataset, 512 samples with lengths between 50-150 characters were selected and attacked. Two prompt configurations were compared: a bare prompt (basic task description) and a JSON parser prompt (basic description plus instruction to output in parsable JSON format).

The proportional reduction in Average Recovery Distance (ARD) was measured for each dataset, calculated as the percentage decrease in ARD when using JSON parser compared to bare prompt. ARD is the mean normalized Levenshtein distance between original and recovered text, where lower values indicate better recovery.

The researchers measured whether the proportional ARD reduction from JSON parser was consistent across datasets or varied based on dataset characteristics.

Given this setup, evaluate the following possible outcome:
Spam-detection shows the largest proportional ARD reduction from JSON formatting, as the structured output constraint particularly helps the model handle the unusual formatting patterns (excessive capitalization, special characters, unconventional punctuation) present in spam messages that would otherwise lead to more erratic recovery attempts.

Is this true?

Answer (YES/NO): NO